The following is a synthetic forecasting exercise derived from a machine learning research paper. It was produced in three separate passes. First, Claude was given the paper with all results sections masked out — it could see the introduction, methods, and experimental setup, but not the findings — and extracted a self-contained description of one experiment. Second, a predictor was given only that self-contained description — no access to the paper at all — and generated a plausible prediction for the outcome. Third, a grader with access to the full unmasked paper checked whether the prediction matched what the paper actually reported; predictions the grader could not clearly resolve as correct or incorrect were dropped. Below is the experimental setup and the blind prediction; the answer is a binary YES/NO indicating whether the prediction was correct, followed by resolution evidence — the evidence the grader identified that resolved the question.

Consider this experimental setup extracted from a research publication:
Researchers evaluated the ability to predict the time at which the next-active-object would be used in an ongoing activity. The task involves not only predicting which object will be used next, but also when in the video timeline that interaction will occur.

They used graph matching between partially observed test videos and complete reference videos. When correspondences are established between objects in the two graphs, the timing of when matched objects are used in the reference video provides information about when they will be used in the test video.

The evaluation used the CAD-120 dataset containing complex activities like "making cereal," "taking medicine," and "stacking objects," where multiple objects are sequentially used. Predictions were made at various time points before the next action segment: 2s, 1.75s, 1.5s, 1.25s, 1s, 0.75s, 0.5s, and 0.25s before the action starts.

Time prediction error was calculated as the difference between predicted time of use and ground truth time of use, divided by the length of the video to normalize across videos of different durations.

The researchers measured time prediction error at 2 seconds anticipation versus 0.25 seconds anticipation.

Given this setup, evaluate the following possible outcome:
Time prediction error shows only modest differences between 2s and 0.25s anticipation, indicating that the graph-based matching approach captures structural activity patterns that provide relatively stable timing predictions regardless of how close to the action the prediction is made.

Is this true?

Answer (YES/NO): NO